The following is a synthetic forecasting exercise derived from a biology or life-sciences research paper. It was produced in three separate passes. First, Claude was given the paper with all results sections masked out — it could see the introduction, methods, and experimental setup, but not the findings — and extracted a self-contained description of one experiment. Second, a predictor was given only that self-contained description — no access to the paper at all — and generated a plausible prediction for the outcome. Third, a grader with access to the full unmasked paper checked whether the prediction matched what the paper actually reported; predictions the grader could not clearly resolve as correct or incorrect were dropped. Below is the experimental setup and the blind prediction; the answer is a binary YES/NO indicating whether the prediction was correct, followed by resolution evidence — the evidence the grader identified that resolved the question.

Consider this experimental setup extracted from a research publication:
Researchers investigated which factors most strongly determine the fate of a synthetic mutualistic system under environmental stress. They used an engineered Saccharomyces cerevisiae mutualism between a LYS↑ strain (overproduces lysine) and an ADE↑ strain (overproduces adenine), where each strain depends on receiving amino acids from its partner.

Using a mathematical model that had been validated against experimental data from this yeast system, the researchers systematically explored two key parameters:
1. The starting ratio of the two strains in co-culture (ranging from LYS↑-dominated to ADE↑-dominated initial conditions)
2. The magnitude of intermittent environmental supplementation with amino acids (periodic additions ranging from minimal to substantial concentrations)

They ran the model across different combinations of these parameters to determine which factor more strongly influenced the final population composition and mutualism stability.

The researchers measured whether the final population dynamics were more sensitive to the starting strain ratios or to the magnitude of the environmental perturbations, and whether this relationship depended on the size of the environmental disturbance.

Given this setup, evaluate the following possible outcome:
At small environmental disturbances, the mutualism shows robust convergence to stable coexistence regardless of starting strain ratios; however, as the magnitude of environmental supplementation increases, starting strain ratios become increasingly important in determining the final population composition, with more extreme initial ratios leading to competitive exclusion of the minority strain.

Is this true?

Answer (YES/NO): NO